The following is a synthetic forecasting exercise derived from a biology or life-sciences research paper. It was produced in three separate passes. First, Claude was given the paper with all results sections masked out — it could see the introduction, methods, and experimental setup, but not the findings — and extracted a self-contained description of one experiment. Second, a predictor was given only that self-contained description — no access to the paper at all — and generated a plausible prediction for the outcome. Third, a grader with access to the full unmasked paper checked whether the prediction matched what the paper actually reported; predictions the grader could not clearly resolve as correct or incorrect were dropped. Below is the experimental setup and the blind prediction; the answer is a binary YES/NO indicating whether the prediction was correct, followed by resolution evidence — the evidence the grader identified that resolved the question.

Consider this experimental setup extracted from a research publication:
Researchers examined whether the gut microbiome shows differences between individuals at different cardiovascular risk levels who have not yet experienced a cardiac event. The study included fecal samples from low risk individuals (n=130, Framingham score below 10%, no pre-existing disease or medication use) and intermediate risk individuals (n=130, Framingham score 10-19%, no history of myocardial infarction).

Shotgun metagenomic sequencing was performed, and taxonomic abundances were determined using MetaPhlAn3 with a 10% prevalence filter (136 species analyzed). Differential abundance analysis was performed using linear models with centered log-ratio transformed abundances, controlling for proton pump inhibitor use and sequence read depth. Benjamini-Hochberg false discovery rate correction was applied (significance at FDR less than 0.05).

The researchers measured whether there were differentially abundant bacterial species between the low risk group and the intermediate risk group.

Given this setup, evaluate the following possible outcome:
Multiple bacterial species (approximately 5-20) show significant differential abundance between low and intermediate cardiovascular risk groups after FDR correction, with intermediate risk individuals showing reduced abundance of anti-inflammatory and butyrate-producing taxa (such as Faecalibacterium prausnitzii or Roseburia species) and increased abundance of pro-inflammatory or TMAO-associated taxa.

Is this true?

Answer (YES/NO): NO